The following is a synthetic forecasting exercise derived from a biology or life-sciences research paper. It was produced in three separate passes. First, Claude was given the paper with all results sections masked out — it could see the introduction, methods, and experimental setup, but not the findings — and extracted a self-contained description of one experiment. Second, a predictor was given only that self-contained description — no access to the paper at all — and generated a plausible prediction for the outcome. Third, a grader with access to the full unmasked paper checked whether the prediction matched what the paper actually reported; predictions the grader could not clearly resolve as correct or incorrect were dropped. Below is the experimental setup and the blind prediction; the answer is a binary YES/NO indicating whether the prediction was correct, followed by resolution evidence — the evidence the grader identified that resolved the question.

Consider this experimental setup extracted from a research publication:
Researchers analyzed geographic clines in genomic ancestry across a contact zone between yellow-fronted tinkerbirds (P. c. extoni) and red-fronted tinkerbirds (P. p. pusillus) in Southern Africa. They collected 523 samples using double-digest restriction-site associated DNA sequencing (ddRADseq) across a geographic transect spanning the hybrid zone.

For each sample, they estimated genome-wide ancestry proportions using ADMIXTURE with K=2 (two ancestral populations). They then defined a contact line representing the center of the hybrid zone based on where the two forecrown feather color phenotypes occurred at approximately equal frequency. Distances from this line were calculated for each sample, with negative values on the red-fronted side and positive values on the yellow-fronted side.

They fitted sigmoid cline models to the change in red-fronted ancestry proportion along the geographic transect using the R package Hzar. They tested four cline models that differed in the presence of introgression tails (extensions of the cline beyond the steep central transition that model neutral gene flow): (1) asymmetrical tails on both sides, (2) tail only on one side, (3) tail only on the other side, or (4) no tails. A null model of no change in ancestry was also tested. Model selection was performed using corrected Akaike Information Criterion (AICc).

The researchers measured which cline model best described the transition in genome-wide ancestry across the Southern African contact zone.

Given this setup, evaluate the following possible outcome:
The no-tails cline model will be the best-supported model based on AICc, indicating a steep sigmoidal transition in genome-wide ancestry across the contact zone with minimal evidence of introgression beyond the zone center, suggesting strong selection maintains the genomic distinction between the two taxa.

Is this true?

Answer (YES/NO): NO